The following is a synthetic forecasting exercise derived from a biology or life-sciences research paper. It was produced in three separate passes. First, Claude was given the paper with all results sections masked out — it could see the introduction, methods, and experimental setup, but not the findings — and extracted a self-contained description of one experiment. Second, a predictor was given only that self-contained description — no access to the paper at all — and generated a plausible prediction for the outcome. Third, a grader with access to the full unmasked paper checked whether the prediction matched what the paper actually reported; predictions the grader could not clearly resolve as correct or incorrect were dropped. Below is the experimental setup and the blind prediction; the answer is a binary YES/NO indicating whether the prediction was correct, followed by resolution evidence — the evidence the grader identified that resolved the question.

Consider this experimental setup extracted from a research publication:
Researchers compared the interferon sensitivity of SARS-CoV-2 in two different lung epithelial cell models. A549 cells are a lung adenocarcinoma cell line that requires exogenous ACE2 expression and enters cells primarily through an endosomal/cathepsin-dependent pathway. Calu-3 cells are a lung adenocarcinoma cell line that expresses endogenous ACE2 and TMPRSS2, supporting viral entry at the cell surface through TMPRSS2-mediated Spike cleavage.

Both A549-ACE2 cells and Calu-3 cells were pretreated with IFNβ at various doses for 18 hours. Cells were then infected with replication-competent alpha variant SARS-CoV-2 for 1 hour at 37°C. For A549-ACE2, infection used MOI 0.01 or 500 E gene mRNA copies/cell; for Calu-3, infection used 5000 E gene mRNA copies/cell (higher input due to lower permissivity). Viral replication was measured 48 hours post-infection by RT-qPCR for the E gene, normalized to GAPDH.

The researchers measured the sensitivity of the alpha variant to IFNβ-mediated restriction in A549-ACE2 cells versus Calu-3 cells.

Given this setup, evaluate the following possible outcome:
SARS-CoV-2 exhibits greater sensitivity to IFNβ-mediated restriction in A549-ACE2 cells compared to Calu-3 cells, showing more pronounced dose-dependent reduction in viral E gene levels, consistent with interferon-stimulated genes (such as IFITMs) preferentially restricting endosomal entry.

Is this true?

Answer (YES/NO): NO